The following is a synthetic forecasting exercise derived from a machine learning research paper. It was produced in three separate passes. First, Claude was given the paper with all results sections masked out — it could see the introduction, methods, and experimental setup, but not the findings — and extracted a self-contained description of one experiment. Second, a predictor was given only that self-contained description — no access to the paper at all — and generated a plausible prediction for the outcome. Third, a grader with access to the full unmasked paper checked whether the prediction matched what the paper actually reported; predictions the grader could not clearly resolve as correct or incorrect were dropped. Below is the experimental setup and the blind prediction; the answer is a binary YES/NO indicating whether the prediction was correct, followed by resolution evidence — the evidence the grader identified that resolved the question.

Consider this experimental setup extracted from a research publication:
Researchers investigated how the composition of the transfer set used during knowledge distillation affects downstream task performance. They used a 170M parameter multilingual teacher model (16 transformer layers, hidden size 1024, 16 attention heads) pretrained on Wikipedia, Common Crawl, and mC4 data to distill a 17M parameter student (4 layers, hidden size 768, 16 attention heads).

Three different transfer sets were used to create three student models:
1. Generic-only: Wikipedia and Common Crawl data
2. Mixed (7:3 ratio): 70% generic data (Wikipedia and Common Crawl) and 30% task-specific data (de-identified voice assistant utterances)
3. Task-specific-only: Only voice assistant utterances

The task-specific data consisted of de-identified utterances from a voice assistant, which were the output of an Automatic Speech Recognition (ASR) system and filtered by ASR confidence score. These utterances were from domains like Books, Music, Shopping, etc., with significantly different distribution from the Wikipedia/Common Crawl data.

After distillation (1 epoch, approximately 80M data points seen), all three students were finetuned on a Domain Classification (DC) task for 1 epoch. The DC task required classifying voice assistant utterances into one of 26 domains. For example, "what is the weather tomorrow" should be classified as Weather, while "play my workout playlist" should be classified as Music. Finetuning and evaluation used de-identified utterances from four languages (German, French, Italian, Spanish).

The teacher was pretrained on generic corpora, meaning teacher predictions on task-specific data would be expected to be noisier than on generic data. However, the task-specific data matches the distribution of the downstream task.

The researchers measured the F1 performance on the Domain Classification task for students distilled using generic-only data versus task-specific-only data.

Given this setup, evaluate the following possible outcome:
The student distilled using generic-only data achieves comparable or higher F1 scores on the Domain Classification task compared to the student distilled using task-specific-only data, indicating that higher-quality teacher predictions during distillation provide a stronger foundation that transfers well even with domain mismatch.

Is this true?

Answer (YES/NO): NO